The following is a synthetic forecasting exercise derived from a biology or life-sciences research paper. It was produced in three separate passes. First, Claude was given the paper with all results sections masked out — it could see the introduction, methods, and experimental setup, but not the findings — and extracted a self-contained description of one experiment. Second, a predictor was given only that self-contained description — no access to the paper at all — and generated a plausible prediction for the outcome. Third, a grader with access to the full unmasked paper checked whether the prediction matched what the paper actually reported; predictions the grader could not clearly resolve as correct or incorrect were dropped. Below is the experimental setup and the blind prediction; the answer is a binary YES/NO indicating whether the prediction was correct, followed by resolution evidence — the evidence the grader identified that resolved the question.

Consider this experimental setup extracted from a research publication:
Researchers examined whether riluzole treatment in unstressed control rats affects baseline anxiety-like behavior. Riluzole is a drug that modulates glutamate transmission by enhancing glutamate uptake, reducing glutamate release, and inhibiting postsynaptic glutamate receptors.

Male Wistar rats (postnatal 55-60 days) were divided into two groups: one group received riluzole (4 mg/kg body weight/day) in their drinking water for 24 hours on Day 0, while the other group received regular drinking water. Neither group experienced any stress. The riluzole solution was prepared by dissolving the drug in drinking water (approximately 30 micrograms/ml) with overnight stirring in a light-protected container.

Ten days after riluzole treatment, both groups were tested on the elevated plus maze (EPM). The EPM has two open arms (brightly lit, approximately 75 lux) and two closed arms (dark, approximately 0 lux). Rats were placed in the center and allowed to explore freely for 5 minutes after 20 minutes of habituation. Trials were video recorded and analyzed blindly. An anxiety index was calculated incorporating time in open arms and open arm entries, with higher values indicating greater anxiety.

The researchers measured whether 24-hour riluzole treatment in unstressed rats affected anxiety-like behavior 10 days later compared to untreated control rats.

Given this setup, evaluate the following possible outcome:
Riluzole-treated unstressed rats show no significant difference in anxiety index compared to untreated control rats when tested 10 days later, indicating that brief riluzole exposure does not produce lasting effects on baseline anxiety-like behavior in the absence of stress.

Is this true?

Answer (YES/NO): YES